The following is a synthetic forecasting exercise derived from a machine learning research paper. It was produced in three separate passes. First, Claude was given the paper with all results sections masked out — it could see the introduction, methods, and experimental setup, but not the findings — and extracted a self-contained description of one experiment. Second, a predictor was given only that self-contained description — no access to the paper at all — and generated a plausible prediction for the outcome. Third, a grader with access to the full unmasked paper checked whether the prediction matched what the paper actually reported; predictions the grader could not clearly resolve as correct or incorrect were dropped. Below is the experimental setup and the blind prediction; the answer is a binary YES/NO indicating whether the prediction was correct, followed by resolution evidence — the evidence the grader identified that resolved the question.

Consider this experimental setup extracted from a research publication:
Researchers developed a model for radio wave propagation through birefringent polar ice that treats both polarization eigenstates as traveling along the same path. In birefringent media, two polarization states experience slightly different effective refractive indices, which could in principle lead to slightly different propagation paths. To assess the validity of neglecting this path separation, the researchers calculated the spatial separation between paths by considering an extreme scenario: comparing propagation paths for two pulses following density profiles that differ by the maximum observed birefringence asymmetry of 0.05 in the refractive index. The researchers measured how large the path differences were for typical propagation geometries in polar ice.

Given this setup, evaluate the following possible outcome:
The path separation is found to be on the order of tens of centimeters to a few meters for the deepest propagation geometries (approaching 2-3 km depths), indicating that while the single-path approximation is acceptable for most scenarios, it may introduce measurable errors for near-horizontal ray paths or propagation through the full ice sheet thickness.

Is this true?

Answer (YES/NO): NO